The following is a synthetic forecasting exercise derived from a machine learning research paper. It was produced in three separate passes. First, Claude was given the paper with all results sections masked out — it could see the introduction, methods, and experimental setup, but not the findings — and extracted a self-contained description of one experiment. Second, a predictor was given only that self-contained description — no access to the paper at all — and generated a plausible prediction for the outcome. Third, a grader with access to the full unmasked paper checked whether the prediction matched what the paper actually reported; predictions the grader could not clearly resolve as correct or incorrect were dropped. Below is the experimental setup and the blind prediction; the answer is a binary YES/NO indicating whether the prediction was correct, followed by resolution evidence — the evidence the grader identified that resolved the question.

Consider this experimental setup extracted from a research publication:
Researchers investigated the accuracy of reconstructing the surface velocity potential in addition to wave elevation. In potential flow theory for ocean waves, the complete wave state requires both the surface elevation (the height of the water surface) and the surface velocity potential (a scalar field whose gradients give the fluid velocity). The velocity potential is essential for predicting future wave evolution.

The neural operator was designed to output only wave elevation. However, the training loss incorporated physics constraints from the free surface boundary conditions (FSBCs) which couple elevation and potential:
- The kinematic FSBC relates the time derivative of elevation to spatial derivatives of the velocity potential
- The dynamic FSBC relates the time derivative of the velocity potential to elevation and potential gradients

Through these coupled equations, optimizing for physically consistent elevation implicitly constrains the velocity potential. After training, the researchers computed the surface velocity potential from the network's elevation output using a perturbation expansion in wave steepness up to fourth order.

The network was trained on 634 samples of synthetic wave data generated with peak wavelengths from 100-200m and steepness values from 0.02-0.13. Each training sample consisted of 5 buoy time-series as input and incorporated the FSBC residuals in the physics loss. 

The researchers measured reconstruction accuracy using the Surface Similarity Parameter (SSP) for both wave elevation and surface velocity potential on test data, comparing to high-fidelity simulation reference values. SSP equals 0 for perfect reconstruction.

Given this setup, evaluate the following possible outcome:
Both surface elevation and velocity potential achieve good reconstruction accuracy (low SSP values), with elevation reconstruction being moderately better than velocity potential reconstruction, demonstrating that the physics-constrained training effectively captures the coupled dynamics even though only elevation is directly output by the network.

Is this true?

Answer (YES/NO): NO